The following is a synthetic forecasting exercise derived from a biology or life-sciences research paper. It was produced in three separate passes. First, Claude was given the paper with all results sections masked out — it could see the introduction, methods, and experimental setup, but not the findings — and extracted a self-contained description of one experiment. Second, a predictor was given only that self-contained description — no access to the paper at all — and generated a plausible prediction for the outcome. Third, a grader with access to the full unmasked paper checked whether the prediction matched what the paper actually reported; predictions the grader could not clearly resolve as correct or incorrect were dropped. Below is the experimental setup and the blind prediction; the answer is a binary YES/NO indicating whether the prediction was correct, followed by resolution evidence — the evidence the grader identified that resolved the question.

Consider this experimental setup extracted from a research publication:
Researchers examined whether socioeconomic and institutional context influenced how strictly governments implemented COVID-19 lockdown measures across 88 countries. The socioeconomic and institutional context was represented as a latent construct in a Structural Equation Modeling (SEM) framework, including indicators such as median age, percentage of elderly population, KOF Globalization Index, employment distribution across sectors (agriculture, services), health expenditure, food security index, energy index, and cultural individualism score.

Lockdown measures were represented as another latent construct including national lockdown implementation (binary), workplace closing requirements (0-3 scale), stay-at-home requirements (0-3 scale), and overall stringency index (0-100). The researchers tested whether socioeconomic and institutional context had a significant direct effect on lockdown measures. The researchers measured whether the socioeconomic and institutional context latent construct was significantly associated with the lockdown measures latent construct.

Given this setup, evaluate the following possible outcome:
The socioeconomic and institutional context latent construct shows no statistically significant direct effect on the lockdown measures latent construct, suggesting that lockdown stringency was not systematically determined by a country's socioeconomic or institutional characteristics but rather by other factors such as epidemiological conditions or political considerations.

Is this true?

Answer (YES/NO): YES